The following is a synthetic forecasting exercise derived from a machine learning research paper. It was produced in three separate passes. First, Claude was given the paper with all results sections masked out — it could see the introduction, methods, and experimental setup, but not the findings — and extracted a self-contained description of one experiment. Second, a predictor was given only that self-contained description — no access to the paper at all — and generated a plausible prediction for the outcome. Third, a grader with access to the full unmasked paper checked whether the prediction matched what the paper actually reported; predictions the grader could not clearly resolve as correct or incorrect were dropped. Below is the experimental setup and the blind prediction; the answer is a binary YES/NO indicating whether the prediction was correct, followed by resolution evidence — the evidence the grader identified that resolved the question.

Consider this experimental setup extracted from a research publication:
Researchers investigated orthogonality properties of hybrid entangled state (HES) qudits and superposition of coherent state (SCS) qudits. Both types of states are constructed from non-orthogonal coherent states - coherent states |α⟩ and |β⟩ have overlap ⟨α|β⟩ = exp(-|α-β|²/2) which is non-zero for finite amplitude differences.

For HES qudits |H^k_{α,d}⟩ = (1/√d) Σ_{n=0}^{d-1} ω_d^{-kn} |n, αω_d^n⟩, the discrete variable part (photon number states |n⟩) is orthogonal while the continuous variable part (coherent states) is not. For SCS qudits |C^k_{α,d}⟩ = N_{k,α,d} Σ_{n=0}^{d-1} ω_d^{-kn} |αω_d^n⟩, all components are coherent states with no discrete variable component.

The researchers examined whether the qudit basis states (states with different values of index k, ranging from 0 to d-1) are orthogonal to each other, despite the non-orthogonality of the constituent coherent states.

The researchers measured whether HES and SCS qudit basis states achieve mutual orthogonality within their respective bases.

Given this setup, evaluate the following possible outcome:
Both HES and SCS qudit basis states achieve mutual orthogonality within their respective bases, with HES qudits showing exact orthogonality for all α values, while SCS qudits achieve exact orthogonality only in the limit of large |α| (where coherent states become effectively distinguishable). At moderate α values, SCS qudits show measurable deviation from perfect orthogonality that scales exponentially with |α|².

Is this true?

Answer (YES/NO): NO